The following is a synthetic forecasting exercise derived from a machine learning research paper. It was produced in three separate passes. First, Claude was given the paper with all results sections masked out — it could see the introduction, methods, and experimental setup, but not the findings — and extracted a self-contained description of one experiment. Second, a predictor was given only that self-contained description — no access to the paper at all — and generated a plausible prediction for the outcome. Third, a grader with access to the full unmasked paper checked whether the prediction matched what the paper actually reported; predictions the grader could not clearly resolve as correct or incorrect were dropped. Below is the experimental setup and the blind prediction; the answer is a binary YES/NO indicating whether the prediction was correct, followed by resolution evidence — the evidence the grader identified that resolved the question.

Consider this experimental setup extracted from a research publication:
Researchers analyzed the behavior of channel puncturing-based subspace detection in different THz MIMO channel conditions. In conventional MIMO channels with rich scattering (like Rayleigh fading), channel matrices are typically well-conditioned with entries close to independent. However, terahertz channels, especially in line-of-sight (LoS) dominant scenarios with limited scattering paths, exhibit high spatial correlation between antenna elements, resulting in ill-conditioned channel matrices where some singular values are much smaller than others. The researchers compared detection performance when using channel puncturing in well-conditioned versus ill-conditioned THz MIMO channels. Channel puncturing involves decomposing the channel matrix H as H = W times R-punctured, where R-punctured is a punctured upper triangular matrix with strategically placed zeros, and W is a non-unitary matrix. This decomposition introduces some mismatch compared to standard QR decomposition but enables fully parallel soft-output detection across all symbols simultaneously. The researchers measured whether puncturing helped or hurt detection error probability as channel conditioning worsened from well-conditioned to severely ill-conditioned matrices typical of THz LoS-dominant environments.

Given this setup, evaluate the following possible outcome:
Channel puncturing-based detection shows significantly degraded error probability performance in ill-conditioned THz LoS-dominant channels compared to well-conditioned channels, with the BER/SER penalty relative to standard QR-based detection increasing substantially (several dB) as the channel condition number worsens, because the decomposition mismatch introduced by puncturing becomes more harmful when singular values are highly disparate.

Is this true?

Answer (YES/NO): NO